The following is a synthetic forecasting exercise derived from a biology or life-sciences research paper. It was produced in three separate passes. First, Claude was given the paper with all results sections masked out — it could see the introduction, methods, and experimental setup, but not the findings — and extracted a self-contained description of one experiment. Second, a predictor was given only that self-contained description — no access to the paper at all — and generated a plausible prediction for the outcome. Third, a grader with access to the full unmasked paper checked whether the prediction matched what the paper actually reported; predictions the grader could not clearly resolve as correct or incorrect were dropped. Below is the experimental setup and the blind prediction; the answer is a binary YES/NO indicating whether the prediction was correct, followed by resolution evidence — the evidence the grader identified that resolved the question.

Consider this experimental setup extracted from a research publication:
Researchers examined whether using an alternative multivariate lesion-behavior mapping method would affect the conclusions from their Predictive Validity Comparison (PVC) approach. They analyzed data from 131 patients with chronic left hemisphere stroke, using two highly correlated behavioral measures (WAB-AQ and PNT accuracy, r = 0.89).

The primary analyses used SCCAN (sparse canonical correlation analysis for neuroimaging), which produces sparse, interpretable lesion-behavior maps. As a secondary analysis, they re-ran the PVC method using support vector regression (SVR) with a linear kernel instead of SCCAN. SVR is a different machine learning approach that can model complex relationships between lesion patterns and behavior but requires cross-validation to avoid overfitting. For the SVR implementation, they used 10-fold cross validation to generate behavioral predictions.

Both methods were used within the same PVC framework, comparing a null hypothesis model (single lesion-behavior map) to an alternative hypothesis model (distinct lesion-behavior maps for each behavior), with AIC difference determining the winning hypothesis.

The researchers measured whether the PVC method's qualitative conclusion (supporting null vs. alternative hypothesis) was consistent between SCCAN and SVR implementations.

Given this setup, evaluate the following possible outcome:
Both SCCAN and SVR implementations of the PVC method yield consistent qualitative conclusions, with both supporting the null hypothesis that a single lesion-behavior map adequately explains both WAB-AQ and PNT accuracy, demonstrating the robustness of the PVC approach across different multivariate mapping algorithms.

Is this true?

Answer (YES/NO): YES